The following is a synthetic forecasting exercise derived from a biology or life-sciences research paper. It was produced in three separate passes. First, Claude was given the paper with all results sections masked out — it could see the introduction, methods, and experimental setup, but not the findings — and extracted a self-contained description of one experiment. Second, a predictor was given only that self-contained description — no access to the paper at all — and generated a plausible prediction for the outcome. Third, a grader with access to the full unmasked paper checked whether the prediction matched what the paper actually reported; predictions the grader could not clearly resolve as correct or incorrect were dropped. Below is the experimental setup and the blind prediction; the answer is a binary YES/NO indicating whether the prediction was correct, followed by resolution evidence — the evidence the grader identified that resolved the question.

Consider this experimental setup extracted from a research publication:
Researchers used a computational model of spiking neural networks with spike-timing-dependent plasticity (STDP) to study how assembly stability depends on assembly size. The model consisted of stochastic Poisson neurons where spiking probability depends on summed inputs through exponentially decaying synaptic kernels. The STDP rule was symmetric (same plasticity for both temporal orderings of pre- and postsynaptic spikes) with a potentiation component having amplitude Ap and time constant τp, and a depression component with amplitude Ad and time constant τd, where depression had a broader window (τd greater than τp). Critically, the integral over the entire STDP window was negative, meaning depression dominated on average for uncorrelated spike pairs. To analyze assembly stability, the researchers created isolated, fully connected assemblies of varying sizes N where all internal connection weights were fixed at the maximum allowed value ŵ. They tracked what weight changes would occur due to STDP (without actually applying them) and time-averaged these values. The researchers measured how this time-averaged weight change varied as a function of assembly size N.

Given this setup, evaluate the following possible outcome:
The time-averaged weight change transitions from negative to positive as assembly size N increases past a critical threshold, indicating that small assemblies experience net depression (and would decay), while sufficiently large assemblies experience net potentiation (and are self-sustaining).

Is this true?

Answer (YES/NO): NO